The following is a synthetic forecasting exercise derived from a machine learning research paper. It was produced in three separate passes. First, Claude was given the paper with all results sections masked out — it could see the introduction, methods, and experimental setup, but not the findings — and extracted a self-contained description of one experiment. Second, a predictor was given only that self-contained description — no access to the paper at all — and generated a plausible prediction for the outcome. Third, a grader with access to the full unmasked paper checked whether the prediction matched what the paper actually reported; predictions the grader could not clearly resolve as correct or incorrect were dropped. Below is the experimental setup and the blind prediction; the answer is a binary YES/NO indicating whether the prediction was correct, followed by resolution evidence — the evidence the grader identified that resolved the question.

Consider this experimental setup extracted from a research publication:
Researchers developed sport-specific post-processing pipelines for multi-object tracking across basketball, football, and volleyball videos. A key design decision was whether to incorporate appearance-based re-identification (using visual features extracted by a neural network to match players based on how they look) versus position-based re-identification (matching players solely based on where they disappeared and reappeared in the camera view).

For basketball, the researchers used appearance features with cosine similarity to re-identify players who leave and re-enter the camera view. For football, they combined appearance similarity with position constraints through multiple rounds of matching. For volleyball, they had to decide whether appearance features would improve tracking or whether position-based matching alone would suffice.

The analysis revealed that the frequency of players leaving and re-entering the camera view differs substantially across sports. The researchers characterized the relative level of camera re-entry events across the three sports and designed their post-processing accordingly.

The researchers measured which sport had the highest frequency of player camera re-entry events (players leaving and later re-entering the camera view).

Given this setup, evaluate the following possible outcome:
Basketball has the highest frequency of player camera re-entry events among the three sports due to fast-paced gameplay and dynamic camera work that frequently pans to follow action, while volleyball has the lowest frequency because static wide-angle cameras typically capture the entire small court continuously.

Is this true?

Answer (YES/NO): YES